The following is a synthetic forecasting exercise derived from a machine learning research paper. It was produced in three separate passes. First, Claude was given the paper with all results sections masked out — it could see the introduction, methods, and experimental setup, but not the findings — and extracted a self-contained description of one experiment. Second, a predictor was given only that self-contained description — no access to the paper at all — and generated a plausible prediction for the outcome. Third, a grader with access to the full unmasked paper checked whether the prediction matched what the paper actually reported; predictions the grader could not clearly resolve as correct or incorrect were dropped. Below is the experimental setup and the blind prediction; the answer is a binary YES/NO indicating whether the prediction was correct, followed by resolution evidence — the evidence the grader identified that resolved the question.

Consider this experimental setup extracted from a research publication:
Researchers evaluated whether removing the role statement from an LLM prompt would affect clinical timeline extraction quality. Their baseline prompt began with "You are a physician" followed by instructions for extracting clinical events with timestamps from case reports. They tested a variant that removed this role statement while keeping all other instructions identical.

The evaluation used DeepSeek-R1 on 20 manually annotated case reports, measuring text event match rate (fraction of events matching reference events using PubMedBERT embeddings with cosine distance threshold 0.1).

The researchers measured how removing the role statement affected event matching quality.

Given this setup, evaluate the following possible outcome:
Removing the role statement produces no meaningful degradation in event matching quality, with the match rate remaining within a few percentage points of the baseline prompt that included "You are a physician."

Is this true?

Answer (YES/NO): NO